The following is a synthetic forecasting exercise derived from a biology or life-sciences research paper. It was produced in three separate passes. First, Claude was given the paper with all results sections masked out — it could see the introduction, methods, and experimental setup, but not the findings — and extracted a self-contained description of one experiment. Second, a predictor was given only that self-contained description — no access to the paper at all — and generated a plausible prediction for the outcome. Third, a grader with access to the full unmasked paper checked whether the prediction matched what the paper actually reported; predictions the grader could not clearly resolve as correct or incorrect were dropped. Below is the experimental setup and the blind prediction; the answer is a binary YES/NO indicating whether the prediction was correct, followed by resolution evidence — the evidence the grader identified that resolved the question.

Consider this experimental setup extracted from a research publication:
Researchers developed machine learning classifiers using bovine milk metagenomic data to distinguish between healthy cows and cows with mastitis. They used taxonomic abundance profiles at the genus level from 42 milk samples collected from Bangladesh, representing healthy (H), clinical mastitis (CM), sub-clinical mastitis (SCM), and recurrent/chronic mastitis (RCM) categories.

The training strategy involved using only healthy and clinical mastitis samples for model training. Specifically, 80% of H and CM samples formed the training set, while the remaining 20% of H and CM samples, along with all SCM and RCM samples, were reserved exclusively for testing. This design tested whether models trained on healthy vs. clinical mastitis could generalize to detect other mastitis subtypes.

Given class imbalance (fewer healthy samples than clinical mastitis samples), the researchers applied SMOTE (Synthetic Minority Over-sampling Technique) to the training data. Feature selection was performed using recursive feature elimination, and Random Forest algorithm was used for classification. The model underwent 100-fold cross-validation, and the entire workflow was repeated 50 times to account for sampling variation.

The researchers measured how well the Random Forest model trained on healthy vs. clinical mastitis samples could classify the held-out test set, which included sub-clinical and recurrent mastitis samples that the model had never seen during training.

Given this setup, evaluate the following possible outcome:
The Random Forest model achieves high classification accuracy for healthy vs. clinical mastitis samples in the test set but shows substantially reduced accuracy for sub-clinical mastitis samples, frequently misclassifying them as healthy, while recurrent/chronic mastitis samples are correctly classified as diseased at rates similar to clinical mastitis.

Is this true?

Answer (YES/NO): NO